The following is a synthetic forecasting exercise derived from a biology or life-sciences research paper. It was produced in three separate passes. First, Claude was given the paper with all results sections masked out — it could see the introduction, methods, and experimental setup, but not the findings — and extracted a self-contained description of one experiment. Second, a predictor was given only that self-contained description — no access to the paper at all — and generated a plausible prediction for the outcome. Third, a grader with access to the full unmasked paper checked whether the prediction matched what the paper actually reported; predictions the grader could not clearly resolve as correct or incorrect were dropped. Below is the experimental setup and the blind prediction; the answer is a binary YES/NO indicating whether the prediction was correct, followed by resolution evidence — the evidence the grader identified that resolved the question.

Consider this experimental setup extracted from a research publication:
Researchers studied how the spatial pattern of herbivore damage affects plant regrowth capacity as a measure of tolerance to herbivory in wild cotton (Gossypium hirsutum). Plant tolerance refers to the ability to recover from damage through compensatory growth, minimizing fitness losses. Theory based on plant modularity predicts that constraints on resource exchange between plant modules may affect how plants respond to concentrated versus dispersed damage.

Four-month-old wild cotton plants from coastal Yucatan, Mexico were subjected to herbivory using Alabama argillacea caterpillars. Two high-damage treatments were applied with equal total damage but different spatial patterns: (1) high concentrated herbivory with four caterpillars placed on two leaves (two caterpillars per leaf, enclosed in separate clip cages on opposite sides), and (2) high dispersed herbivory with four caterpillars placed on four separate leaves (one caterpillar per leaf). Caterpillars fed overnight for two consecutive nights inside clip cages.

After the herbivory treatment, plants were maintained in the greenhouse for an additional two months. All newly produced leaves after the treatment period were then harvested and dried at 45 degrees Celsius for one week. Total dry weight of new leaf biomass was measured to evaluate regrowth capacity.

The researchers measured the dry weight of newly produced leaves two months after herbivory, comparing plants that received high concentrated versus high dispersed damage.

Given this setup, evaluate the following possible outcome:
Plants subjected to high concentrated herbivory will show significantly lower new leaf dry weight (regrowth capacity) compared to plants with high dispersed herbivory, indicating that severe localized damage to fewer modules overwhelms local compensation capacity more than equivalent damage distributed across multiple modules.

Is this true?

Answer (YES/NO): NO